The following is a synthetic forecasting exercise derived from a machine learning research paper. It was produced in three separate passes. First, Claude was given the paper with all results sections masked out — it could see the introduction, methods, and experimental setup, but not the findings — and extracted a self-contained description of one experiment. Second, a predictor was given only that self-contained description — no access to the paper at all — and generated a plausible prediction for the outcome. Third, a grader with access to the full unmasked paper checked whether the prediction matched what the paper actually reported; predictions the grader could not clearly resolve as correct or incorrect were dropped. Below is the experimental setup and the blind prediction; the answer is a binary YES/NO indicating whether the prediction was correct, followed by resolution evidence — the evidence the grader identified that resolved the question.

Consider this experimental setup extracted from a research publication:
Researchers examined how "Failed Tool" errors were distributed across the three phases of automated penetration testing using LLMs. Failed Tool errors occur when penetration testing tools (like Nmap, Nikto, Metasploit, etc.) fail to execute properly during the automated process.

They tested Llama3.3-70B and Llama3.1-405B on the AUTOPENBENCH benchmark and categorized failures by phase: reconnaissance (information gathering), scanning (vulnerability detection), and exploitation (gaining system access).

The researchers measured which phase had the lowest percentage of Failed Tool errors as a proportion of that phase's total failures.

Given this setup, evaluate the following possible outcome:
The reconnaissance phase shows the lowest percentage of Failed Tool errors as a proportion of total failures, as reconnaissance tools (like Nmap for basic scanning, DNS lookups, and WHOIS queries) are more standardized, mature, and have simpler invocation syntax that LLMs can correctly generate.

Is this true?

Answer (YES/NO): YES